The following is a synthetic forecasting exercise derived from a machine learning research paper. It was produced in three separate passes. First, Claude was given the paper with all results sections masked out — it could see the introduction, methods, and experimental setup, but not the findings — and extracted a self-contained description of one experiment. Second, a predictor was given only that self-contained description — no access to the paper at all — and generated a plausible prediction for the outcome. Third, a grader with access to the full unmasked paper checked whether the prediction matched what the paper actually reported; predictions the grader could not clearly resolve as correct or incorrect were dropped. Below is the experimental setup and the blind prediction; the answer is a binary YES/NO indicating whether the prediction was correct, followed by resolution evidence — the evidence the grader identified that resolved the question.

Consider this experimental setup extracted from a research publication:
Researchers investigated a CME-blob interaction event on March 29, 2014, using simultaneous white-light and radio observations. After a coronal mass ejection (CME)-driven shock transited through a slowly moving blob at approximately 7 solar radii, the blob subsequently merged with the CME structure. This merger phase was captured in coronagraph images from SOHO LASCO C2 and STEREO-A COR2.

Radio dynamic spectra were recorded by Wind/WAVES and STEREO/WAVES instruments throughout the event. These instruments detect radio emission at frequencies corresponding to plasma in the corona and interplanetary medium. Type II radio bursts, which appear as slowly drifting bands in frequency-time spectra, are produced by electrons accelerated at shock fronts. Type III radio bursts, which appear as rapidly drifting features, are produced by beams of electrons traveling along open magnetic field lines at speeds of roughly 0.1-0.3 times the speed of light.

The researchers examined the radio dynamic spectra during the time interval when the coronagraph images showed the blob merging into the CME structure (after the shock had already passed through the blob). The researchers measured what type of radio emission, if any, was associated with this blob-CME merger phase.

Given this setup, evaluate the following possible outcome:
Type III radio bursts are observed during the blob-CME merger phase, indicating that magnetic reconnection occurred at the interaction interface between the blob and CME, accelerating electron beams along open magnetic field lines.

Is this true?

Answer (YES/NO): YES